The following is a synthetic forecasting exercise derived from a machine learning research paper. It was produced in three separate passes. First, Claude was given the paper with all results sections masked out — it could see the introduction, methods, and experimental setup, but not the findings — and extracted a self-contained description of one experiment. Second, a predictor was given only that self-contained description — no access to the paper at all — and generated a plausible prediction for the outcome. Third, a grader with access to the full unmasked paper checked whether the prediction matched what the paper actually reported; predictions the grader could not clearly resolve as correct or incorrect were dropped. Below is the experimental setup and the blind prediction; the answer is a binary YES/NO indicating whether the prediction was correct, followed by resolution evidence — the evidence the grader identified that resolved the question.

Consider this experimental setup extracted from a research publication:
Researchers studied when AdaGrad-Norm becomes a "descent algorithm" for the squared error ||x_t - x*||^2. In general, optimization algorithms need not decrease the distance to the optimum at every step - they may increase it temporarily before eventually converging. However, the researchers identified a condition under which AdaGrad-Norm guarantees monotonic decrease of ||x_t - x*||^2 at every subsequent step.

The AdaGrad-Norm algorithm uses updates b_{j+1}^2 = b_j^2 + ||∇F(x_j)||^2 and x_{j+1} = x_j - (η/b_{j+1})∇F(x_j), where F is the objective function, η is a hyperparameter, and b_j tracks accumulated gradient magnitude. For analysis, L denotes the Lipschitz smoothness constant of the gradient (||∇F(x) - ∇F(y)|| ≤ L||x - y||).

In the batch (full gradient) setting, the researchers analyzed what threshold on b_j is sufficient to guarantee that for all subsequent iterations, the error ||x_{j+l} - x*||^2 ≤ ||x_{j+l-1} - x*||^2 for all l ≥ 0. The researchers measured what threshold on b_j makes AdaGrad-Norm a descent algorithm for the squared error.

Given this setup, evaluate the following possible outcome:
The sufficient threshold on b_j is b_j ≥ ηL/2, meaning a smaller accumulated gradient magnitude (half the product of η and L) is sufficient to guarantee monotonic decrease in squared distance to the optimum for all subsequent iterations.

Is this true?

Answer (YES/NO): NO